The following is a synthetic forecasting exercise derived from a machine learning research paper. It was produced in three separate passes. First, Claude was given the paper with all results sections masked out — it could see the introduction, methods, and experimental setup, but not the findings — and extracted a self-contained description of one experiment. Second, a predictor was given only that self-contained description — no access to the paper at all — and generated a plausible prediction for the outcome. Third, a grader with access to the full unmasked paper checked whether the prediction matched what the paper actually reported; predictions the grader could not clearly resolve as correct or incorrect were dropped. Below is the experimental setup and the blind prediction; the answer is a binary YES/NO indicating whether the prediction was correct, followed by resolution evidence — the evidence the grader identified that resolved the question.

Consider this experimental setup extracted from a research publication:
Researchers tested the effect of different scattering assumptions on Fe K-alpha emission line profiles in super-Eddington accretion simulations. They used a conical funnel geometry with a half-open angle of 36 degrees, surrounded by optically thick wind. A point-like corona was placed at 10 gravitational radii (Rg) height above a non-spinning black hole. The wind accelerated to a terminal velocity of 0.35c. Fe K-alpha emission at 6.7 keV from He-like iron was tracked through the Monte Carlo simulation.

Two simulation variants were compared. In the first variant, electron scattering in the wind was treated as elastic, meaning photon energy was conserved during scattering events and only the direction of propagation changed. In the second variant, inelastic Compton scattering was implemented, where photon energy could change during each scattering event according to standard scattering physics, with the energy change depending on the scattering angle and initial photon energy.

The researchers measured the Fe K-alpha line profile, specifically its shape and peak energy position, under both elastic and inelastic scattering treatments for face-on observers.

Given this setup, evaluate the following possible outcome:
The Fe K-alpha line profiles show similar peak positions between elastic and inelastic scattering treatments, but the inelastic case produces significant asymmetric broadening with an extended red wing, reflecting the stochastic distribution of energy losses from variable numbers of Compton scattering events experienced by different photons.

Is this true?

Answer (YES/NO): NO